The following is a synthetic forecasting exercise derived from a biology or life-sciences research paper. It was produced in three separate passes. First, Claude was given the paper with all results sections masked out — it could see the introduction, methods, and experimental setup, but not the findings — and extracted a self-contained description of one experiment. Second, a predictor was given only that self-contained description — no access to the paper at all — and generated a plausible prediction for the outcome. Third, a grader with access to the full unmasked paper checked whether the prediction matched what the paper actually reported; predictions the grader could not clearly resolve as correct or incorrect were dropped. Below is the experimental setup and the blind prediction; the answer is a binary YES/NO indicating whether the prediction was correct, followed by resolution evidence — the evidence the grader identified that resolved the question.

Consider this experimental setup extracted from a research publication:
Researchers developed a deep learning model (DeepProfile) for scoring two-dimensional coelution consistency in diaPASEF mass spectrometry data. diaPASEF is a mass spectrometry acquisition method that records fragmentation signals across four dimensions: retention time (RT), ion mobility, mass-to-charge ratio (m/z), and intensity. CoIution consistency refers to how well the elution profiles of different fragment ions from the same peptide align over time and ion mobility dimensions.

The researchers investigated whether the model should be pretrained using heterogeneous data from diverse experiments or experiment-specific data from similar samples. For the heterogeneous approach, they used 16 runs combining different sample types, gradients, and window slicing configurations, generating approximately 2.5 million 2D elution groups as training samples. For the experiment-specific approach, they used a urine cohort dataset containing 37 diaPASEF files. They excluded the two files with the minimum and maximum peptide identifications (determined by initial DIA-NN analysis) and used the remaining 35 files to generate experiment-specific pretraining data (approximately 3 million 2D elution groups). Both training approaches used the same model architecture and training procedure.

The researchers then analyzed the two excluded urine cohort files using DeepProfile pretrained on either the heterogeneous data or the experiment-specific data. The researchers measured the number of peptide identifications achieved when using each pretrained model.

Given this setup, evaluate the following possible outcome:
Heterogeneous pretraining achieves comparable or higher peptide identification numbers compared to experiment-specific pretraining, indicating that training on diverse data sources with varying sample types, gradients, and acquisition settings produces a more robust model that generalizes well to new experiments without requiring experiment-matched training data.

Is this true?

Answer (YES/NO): YES